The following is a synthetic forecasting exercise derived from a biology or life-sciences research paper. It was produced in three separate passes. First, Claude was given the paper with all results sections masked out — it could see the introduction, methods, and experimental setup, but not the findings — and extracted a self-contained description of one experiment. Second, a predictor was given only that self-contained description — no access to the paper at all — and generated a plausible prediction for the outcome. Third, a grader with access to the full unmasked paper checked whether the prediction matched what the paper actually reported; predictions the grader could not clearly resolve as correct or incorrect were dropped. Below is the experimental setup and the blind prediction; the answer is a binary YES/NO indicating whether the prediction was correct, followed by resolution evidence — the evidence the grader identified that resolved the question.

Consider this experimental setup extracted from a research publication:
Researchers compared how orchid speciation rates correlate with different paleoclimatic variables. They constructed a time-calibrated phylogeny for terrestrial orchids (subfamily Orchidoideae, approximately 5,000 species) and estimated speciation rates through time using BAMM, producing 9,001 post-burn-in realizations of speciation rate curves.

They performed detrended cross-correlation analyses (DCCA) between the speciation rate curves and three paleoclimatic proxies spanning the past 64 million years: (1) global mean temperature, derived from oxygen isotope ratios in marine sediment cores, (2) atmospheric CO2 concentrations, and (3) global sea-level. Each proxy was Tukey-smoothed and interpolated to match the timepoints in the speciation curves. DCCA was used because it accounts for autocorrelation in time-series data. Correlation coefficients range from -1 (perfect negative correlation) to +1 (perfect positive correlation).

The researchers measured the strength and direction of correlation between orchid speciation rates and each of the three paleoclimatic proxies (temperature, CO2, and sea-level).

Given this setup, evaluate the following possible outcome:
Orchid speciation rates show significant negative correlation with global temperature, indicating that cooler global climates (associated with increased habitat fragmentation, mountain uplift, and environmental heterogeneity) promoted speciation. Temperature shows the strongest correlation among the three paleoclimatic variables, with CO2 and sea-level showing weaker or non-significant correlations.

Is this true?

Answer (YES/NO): YES